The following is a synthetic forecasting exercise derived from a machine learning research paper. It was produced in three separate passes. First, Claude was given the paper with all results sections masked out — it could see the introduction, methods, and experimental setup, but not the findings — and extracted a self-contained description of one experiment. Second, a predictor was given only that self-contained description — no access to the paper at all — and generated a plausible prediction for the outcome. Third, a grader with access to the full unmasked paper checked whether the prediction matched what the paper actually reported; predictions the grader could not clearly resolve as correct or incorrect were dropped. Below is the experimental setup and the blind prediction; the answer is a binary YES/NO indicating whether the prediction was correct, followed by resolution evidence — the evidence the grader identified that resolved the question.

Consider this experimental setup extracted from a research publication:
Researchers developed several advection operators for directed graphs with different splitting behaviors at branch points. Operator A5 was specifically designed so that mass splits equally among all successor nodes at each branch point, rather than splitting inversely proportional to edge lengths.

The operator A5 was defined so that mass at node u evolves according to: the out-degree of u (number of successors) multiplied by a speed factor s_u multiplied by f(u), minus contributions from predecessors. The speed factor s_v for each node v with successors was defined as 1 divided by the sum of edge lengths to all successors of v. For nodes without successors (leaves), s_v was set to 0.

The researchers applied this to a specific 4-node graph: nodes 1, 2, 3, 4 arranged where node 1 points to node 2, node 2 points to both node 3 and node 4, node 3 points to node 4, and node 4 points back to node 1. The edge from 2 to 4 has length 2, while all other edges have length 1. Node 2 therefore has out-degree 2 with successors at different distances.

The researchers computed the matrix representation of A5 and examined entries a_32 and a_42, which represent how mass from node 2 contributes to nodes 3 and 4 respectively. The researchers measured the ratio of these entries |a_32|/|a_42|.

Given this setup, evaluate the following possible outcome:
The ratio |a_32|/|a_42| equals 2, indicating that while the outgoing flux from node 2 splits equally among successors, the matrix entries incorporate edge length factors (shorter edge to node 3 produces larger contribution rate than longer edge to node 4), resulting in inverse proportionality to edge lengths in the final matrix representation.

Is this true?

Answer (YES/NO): NO